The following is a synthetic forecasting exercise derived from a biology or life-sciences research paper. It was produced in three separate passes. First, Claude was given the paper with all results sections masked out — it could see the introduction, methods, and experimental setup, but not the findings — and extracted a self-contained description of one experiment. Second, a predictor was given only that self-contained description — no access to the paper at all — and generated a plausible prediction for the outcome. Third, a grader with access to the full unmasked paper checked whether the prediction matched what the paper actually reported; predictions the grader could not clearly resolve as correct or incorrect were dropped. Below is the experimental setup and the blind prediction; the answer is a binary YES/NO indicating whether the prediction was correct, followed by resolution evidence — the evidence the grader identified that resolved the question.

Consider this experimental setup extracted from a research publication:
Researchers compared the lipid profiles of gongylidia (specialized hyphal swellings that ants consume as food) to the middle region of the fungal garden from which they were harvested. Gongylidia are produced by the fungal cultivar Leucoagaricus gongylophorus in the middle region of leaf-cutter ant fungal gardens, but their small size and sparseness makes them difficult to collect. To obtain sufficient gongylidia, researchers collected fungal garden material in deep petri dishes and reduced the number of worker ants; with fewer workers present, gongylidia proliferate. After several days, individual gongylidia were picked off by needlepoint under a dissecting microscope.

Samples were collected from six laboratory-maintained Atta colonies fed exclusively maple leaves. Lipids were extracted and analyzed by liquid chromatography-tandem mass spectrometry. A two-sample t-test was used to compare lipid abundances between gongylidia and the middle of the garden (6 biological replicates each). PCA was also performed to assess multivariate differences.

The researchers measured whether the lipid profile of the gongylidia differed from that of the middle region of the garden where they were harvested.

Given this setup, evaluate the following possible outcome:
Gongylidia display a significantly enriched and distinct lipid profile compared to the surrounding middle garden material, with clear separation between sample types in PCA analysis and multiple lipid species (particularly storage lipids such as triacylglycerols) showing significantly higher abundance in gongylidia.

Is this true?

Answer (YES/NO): YES